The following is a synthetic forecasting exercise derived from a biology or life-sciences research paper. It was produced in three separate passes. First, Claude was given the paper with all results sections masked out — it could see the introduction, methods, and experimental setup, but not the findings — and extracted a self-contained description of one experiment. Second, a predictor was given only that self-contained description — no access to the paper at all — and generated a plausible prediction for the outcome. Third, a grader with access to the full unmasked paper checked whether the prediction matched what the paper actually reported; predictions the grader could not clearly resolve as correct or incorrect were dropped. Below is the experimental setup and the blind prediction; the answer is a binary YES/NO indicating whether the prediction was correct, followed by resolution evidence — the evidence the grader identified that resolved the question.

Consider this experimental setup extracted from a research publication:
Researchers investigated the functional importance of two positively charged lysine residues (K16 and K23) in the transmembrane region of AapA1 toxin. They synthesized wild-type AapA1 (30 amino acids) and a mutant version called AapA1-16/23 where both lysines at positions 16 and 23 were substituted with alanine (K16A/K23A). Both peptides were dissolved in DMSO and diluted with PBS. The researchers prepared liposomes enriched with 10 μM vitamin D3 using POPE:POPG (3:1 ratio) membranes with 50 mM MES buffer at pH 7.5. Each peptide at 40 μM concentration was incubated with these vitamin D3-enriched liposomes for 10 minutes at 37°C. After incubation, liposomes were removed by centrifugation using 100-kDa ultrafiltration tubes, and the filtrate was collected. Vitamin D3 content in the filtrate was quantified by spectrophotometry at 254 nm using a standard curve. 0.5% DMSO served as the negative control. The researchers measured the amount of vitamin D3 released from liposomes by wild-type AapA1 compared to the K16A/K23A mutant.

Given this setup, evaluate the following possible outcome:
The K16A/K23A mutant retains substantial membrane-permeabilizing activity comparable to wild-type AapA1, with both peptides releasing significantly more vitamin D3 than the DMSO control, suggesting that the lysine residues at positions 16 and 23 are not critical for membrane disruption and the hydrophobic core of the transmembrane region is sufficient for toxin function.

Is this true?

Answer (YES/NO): NO